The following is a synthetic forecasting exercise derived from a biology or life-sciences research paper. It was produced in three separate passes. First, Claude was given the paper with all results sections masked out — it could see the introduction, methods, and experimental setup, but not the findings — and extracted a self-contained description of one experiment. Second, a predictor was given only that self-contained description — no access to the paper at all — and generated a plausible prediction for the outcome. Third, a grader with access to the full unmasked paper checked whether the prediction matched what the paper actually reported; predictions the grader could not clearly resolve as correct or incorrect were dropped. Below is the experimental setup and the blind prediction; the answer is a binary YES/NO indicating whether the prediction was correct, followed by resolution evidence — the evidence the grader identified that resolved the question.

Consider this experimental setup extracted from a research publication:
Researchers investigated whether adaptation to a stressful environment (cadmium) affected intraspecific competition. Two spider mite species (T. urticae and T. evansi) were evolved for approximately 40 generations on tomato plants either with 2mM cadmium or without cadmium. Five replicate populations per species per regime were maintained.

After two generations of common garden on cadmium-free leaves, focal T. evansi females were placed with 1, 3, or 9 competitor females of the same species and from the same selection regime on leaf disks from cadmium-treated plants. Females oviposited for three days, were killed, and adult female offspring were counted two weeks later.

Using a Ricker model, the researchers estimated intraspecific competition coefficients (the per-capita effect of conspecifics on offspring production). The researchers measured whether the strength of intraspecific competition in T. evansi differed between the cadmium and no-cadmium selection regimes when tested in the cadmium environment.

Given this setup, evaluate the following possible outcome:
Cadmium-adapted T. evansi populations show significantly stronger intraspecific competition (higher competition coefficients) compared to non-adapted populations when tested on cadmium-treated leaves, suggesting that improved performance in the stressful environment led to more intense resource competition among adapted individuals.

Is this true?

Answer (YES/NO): YES